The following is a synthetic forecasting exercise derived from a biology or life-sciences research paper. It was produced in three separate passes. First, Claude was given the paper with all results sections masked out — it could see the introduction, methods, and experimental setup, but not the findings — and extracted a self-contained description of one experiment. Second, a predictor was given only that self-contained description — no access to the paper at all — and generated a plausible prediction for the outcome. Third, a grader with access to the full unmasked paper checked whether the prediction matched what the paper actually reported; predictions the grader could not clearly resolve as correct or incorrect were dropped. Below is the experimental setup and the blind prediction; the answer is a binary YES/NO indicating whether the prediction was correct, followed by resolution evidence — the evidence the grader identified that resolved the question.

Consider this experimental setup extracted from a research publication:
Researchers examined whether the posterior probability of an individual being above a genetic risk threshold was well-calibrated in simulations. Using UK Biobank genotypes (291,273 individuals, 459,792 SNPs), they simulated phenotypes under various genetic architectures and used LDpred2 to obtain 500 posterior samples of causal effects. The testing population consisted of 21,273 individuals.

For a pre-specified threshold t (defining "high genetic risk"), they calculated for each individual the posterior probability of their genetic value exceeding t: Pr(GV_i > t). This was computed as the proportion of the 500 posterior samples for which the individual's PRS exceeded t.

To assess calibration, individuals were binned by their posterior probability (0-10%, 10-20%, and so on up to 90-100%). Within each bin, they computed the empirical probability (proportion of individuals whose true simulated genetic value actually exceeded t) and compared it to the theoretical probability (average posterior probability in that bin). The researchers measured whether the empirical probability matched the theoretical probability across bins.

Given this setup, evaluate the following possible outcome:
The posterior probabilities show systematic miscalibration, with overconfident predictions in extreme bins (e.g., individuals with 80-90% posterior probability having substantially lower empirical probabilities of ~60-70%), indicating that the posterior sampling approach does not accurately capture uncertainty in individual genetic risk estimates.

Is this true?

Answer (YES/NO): NO